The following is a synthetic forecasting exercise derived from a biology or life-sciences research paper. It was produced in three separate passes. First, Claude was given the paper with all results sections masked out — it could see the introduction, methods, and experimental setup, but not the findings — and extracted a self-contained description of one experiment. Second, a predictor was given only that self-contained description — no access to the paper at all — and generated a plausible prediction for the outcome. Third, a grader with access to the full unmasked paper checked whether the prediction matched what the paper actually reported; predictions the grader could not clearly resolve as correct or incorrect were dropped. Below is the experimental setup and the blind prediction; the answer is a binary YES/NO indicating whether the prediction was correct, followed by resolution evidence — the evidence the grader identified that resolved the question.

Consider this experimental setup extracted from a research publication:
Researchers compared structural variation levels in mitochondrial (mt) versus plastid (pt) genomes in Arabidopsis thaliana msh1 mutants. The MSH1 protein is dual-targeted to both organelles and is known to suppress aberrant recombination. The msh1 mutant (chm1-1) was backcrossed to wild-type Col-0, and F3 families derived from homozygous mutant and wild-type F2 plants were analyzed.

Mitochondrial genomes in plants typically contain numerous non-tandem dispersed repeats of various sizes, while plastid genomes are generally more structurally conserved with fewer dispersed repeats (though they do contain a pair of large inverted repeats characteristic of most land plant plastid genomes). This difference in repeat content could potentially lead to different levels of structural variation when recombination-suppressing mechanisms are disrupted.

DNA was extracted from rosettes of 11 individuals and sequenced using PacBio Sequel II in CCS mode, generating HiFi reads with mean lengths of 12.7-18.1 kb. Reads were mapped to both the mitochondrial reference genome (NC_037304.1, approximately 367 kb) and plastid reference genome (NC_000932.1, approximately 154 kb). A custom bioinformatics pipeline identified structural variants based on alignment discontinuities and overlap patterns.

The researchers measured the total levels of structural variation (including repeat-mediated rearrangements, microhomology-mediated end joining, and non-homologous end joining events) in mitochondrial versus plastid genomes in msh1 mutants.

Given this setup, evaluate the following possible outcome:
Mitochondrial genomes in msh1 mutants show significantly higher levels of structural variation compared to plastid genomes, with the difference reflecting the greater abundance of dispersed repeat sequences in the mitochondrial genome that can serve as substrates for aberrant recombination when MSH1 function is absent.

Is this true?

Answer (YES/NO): YES